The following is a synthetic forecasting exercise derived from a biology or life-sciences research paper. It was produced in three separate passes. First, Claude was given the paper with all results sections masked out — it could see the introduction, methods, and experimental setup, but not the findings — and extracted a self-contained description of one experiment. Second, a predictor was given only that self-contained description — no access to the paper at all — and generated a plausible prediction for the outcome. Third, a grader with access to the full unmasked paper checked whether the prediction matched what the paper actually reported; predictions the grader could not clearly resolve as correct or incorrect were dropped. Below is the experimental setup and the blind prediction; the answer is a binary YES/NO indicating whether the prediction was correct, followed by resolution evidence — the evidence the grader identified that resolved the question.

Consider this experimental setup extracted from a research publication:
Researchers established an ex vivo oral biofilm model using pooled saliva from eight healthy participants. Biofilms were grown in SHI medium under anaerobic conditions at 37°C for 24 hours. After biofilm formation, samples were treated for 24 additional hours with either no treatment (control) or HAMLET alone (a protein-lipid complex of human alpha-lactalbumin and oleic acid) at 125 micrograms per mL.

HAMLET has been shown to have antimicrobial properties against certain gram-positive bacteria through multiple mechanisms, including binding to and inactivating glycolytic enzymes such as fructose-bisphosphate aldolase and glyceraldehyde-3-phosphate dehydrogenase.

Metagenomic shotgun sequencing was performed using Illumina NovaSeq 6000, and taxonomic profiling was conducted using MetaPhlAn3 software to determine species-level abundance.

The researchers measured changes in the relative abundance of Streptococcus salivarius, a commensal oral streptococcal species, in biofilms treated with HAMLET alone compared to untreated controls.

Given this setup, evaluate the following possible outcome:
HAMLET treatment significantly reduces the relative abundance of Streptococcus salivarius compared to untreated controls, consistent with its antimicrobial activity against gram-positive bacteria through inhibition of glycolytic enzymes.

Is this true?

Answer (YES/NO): NO